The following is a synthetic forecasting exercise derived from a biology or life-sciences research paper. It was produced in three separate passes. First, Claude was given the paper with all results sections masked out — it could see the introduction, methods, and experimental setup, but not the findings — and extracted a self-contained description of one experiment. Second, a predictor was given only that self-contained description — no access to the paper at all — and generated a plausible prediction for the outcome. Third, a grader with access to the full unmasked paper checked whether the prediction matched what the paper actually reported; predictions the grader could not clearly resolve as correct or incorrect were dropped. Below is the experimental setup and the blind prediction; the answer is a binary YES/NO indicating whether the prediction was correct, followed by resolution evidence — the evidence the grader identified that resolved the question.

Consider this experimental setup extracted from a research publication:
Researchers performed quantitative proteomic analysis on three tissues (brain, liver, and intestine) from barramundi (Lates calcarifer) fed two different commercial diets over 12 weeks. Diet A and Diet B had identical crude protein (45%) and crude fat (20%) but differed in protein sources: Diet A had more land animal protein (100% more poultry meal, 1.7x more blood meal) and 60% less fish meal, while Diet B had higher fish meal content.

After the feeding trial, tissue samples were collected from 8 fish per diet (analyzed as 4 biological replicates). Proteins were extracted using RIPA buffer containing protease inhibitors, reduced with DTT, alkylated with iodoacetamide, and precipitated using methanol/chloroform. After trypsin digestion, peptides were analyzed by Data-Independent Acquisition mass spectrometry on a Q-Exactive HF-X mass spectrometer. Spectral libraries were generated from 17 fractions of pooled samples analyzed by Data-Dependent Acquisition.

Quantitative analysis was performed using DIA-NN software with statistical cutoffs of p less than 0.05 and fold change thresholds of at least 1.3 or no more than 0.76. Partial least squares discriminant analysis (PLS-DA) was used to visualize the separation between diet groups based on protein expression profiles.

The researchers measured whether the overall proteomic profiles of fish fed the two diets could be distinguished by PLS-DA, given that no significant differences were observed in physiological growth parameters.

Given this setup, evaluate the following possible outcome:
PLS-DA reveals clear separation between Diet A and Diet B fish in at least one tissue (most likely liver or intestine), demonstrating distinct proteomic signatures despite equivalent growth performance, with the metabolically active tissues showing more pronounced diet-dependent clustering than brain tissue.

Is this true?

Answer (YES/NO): NO